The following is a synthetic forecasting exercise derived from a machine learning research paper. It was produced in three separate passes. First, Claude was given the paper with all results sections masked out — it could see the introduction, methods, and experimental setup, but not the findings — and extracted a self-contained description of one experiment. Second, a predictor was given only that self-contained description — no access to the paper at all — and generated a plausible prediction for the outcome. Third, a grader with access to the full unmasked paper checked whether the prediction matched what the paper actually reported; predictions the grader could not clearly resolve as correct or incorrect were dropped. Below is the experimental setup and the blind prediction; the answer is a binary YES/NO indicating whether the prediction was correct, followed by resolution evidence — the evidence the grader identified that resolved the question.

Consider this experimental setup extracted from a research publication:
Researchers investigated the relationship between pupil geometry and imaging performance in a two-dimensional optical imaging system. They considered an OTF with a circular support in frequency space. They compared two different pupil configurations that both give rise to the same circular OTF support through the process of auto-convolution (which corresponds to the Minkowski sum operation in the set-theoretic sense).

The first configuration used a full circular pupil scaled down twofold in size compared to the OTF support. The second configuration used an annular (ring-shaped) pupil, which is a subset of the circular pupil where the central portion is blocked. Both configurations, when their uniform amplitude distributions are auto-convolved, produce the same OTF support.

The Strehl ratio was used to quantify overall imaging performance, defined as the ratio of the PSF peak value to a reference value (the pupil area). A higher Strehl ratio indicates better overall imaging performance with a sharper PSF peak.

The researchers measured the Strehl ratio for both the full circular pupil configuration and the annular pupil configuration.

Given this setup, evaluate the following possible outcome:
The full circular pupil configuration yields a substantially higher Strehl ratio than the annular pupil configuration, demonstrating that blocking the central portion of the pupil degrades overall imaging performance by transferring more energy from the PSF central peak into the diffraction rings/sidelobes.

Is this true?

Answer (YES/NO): YES